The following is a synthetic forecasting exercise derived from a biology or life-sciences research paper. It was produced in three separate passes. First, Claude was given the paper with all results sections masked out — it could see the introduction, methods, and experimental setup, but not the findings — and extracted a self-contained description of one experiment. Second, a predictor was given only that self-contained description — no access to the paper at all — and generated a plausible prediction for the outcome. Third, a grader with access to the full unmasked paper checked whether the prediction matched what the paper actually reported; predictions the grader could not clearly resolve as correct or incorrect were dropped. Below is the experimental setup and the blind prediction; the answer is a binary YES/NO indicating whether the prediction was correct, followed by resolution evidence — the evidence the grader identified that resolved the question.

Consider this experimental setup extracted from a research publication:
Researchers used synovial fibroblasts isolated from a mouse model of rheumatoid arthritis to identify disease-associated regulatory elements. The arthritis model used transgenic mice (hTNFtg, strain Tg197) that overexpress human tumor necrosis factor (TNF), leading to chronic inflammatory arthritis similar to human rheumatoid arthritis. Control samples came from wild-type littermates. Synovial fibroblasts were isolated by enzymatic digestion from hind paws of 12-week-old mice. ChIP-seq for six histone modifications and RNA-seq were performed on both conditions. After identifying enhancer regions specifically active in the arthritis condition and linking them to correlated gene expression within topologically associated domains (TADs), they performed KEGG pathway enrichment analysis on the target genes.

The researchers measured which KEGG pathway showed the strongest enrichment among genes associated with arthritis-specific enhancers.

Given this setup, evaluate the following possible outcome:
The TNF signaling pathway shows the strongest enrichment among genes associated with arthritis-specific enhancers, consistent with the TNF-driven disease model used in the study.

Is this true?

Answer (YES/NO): NO